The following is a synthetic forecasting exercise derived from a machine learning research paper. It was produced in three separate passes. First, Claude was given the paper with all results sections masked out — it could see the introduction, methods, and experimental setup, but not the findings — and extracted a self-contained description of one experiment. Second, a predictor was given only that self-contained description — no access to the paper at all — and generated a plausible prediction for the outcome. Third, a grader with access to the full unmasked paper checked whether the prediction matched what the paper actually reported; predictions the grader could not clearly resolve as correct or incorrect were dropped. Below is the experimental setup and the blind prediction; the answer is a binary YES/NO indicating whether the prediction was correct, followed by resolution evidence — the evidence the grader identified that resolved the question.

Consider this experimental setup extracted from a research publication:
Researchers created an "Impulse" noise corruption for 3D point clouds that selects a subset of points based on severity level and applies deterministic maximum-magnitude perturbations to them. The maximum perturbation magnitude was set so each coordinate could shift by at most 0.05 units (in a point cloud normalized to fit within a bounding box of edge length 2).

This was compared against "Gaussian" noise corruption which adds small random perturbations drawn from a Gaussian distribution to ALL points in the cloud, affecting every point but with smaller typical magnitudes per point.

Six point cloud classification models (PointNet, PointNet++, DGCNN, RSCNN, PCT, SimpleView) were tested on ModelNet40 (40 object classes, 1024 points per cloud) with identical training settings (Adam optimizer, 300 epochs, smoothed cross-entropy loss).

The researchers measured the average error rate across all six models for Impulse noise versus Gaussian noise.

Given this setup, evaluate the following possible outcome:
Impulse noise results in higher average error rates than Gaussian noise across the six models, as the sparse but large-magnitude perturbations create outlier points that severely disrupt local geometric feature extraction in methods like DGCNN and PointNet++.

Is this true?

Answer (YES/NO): YES